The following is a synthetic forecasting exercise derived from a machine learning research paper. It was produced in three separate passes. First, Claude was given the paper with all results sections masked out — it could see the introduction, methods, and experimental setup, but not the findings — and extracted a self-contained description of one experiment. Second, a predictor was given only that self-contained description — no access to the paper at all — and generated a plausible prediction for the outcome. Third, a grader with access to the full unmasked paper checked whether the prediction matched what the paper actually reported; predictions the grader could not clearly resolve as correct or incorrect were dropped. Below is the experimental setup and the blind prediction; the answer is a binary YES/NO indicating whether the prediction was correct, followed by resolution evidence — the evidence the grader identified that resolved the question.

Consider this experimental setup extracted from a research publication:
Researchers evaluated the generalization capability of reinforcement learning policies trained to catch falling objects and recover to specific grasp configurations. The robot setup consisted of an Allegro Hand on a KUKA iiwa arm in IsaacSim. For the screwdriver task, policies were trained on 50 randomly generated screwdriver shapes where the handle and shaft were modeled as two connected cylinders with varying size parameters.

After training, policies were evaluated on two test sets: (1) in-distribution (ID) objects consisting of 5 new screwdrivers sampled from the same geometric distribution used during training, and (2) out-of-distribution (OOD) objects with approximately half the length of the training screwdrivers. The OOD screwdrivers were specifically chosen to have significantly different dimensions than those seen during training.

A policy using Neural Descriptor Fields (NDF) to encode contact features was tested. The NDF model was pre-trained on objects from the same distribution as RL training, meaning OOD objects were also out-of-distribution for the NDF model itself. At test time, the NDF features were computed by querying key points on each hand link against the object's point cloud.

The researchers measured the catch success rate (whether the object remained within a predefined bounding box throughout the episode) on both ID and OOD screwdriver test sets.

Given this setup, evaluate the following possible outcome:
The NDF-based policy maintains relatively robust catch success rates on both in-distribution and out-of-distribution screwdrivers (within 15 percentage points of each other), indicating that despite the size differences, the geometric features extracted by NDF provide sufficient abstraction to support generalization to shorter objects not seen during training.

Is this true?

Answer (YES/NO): YES